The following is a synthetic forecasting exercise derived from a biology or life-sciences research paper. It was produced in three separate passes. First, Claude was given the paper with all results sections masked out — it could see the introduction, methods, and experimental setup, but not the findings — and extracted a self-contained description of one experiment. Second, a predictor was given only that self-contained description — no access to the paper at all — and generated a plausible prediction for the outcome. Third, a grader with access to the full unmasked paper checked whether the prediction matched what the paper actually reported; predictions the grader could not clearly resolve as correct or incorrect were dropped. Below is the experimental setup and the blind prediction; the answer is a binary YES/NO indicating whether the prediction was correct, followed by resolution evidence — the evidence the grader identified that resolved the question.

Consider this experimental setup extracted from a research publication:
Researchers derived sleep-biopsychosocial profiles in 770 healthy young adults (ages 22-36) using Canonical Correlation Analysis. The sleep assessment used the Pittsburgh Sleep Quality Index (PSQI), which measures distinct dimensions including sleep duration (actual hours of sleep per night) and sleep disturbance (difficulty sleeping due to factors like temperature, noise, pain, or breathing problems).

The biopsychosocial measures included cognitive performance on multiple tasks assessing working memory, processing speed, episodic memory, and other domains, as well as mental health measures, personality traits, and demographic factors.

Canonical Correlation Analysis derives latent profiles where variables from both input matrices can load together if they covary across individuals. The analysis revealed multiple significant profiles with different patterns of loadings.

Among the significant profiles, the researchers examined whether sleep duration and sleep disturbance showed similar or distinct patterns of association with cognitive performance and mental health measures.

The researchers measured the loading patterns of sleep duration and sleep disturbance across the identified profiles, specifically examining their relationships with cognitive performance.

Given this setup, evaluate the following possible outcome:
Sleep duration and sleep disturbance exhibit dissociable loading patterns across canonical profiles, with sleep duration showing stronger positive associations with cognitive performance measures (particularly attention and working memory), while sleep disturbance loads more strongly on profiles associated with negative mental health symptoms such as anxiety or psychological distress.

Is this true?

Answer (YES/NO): NO